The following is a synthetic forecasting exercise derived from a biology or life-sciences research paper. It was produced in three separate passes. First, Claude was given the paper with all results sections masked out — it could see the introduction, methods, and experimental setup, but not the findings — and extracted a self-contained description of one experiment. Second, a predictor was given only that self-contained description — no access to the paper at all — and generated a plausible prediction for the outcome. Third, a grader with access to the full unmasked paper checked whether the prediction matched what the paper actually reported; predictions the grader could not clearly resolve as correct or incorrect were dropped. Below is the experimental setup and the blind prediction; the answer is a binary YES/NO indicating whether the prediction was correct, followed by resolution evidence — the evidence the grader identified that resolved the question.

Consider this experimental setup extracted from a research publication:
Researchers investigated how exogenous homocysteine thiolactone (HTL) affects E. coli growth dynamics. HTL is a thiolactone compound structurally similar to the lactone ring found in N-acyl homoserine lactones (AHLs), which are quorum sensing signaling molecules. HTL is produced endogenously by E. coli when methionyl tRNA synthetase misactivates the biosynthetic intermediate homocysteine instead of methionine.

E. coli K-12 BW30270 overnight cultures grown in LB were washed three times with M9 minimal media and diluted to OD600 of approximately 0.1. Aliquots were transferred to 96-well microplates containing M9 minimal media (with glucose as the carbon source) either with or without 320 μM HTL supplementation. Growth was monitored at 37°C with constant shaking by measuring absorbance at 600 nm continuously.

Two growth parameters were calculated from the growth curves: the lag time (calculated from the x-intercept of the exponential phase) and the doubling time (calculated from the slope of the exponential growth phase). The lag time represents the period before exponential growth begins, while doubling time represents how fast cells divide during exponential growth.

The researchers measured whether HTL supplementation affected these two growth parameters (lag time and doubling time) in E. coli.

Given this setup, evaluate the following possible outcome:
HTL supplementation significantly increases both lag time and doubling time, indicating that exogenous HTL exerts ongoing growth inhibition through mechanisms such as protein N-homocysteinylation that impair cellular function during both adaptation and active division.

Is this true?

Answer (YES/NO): NO